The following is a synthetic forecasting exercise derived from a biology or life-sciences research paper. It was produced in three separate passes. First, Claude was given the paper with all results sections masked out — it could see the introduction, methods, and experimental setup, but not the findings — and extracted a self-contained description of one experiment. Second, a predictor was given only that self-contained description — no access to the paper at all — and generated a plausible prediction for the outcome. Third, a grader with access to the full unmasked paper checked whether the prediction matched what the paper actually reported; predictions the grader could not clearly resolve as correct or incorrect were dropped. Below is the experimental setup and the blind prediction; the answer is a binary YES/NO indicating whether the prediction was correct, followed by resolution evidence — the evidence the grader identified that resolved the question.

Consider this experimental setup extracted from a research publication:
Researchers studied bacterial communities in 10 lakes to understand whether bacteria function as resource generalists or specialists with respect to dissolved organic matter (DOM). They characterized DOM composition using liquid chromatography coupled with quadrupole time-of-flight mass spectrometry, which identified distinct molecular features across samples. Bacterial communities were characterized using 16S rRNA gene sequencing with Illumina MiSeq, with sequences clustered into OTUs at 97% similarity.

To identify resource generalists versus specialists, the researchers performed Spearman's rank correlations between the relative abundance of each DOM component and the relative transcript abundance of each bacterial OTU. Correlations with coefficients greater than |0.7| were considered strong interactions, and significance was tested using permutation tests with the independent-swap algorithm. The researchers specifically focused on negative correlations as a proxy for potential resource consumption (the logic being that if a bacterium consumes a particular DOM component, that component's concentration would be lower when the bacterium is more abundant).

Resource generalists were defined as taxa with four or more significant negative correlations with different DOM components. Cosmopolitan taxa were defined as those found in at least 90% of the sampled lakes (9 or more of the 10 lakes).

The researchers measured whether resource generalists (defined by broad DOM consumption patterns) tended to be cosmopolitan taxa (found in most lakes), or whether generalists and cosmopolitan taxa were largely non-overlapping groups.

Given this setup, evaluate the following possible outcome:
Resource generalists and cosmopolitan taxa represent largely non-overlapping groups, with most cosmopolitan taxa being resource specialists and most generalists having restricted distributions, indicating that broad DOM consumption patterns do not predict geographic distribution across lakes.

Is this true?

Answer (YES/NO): NO